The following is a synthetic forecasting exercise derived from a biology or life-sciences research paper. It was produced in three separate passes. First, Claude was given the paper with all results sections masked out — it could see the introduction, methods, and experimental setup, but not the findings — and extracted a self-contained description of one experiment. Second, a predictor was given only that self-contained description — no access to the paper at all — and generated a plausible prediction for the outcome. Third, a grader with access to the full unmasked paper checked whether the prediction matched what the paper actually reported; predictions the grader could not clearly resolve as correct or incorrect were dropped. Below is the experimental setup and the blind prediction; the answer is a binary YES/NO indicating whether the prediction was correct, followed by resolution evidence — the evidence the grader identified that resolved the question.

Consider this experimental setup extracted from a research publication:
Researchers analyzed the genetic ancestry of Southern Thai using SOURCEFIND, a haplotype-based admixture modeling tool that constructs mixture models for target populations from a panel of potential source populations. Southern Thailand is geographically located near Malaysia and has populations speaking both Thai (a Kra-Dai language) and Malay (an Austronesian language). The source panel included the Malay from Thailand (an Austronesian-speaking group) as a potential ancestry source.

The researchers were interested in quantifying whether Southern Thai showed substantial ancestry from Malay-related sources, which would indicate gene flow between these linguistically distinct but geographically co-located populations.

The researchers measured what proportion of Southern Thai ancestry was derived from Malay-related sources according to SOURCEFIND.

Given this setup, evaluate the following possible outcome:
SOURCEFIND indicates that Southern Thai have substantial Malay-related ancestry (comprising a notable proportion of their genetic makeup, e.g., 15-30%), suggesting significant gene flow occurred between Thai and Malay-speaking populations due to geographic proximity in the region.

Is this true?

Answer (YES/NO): NO